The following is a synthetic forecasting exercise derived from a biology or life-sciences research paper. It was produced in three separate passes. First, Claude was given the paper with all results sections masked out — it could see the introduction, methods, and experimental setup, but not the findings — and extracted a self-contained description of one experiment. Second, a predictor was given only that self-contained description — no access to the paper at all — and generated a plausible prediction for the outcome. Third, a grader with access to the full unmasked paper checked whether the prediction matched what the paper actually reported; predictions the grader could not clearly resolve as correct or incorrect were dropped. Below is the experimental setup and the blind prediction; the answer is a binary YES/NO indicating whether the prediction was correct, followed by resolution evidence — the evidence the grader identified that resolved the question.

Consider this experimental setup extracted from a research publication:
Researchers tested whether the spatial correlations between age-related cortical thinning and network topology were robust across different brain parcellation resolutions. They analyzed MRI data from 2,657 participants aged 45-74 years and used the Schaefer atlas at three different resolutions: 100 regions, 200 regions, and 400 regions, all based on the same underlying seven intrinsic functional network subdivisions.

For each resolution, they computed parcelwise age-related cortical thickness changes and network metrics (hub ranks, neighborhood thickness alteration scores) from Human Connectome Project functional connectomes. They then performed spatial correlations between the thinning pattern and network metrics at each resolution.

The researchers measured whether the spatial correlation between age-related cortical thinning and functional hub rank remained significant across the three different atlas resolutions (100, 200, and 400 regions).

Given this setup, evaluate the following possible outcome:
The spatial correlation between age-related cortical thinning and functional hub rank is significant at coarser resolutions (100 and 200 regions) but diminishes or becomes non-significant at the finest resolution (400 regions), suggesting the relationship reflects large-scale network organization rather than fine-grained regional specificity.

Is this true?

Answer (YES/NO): NO